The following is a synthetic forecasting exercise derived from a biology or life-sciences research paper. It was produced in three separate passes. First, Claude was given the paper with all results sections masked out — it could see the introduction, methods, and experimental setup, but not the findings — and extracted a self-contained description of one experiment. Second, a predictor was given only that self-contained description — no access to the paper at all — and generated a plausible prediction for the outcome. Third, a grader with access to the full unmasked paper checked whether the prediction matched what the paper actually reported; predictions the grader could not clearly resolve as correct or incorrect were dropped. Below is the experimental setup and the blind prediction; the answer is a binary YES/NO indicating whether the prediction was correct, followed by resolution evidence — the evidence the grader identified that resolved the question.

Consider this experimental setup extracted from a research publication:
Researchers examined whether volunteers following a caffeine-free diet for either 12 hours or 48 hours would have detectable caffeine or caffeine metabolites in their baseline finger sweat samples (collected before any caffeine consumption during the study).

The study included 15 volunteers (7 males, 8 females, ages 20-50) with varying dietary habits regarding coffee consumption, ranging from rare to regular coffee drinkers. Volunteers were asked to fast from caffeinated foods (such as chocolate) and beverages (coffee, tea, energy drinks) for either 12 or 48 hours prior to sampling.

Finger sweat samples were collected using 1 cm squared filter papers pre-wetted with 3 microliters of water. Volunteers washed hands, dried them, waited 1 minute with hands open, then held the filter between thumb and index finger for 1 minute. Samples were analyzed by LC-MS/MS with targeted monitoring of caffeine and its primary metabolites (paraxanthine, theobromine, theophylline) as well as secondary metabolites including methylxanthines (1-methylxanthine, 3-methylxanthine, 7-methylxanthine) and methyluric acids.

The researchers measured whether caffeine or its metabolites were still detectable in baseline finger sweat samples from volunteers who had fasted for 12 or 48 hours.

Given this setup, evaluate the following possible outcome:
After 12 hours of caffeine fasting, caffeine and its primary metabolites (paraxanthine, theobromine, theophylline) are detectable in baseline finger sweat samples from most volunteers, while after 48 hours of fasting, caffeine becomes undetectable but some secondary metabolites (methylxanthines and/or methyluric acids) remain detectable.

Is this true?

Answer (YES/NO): NO